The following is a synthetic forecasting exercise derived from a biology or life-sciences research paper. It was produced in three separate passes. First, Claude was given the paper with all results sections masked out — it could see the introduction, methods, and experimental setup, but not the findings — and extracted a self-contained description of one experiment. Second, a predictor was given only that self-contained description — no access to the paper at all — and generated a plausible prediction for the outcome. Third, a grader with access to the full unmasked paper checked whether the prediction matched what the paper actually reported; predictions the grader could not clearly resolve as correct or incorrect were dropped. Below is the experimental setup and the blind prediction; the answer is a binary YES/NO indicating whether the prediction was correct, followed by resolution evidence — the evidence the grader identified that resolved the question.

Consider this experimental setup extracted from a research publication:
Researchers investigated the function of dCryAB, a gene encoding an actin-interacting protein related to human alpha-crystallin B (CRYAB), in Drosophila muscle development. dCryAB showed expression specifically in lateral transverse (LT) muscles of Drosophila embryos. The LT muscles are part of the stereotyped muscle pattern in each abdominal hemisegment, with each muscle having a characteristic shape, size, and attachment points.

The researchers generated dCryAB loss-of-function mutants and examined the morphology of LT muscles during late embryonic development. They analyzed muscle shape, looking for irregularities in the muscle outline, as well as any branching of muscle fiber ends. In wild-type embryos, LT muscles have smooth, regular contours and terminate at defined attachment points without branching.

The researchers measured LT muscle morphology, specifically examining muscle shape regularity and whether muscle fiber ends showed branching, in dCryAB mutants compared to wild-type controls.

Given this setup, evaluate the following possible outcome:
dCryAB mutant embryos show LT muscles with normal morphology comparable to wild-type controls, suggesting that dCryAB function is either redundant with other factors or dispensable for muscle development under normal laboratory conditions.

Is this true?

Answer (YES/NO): NO